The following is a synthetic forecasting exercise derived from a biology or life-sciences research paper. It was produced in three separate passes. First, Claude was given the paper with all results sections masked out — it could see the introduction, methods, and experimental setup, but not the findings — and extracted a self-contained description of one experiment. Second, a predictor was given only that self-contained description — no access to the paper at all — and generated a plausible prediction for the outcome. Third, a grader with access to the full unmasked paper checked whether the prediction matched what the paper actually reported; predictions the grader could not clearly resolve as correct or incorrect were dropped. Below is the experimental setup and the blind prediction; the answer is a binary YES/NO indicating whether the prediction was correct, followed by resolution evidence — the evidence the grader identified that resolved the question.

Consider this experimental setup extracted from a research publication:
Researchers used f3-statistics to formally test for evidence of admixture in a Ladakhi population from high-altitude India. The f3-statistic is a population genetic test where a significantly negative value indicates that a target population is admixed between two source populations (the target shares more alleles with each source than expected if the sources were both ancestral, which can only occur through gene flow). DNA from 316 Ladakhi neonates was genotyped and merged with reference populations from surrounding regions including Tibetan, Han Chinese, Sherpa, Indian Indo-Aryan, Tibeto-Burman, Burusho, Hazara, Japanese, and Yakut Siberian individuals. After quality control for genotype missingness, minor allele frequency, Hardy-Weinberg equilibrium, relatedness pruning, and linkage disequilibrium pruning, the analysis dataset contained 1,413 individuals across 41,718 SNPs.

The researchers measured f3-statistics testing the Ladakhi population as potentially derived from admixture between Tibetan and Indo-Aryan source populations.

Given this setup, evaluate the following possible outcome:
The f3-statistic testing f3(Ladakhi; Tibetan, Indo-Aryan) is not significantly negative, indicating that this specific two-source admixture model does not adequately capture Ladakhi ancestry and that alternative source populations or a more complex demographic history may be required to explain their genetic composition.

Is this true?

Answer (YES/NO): NO